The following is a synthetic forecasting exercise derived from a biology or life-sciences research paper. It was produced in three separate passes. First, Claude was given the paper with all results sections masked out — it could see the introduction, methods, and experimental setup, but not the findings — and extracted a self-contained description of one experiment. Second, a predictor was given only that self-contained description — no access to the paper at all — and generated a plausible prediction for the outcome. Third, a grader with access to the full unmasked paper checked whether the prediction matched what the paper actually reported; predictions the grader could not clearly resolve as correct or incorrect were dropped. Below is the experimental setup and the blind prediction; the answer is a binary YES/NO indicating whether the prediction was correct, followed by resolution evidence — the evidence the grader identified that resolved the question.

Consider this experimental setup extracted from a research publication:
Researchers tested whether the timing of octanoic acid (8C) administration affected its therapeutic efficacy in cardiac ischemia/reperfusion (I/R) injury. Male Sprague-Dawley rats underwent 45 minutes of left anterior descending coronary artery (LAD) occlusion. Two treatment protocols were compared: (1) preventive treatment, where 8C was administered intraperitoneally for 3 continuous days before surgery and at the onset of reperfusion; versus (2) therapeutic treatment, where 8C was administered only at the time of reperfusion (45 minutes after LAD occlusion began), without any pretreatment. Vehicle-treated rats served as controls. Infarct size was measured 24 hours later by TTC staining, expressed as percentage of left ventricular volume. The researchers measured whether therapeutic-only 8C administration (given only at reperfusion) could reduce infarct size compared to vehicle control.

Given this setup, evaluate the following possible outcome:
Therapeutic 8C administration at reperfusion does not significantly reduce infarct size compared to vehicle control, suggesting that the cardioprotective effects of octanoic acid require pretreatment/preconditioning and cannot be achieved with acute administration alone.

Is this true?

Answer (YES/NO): NO